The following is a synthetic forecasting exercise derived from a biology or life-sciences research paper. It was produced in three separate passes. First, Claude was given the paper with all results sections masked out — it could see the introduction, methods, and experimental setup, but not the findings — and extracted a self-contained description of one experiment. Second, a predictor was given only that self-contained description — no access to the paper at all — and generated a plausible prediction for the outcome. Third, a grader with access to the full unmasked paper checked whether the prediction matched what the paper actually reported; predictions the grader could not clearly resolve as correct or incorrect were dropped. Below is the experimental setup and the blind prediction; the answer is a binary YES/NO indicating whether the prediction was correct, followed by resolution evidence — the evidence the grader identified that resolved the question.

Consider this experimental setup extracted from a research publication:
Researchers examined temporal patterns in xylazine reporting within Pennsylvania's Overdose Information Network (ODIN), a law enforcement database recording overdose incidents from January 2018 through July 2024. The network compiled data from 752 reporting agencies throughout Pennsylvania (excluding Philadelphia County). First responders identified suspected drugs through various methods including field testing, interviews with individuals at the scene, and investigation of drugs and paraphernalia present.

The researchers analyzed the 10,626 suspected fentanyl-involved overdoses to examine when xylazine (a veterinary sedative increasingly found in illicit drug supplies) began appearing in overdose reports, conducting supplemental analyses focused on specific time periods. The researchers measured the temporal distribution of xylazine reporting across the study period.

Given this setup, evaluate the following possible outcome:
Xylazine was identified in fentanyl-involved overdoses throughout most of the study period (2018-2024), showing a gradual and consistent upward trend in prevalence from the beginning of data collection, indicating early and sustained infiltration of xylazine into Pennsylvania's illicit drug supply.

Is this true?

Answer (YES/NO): NO